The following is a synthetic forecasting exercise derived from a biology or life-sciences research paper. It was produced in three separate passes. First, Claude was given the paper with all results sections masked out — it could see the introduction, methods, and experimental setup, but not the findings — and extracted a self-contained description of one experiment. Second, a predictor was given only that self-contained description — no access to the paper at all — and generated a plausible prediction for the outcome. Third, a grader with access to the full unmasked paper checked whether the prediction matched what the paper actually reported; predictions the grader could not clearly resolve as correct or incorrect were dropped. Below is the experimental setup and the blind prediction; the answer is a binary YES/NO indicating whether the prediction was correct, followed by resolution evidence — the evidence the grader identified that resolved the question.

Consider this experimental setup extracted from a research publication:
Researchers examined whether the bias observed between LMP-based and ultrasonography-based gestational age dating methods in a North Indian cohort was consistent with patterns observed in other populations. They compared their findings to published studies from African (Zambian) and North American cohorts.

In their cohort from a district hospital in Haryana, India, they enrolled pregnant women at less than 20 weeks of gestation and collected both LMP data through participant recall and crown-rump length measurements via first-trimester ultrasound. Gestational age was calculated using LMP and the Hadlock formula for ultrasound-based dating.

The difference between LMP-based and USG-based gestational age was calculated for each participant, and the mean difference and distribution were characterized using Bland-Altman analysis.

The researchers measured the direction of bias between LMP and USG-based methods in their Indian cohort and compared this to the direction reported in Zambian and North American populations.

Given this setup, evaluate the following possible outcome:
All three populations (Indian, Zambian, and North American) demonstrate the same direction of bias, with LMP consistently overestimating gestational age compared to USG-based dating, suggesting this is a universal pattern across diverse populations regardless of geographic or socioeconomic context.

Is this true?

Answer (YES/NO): YES